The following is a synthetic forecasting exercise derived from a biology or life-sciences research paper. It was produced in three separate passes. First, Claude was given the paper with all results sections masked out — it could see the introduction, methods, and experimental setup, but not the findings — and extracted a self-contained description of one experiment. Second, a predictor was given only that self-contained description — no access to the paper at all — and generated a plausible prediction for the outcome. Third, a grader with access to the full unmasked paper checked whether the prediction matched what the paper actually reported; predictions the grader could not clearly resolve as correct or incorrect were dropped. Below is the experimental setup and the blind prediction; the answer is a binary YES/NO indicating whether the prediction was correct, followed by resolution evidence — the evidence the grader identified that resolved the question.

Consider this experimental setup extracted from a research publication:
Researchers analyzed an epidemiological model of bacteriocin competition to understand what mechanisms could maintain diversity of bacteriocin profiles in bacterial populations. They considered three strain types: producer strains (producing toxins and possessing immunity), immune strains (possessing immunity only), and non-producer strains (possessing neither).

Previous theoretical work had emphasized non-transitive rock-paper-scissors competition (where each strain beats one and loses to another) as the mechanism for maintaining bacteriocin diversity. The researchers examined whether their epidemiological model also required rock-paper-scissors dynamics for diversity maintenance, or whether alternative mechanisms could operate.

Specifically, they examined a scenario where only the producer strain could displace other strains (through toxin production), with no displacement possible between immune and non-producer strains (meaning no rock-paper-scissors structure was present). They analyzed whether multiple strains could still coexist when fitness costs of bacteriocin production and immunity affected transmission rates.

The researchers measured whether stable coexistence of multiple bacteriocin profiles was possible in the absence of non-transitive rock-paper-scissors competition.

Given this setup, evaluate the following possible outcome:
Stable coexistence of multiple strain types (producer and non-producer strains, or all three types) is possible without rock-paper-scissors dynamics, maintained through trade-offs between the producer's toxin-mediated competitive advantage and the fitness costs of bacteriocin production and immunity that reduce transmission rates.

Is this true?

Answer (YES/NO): YES